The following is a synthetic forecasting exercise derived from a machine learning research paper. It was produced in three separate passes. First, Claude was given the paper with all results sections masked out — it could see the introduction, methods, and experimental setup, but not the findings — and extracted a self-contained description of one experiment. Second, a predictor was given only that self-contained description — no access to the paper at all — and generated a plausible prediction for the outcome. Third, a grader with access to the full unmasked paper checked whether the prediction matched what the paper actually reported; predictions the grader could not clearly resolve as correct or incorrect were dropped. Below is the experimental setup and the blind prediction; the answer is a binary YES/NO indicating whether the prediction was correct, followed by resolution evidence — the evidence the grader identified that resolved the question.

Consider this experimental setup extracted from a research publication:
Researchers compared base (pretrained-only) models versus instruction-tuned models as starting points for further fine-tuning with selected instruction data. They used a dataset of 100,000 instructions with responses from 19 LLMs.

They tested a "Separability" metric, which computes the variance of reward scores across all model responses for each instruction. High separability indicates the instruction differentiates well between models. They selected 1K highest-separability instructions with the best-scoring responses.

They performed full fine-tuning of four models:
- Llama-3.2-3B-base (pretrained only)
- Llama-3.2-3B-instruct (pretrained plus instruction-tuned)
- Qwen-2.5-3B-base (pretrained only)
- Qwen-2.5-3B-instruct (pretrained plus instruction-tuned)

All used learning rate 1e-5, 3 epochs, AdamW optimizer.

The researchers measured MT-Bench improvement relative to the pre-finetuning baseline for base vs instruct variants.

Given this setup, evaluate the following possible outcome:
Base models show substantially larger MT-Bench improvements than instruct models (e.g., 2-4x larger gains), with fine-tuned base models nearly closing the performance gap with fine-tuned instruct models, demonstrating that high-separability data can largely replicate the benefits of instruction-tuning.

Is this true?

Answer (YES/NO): NO